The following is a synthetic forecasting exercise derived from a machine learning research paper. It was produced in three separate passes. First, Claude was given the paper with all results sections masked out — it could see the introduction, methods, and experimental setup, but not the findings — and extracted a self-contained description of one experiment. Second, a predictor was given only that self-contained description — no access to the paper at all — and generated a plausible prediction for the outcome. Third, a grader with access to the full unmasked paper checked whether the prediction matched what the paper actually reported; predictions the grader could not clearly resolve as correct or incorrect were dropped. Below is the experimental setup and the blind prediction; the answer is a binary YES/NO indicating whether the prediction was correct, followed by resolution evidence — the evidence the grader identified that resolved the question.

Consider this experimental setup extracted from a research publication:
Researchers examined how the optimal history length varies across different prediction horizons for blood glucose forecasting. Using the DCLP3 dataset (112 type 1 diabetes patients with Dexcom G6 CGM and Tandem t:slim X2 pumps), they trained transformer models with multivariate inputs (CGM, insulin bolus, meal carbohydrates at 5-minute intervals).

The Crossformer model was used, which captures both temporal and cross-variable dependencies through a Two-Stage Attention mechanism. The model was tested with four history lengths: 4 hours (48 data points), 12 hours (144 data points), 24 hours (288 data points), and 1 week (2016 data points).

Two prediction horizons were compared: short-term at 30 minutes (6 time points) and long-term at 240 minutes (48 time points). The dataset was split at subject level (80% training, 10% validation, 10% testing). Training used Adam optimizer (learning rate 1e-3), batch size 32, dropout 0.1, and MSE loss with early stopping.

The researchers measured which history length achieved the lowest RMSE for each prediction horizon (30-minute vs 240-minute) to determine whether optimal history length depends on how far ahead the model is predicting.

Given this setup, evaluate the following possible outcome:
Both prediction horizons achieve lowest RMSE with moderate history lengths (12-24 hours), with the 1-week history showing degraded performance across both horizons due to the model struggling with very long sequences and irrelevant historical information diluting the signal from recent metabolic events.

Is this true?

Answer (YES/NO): NO